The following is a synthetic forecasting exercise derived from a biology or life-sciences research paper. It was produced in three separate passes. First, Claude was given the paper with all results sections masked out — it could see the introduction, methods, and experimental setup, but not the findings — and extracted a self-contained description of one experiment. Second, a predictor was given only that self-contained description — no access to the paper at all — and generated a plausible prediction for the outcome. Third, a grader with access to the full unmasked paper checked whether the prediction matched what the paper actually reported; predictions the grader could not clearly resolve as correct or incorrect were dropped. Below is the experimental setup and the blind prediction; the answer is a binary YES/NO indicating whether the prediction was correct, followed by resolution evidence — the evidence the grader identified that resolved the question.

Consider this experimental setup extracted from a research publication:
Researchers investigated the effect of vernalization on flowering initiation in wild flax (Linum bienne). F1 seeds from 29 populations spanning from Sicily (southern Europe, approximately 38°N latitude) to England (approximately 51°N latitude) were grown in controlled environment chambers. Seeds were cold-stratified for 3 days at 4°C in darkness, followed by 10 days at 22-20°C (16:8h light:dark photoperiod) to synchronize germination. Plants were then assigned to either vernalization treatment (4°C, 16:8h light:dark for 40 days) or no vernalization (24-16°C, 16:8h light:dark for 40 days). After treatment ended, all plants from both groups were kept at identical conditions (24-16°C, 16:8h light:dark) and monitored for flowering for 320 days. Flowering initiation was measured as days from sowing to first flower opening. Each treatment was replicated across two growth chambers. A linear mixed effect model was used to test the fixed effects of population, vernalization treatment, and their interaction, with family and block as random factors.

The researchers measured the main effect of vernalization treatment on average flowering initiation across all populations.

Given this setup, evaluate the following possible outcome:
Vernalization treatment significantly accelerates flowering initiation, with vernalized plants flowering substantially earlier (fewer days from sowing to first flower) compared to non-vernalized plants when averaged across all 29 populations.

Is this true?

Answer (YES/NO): YES